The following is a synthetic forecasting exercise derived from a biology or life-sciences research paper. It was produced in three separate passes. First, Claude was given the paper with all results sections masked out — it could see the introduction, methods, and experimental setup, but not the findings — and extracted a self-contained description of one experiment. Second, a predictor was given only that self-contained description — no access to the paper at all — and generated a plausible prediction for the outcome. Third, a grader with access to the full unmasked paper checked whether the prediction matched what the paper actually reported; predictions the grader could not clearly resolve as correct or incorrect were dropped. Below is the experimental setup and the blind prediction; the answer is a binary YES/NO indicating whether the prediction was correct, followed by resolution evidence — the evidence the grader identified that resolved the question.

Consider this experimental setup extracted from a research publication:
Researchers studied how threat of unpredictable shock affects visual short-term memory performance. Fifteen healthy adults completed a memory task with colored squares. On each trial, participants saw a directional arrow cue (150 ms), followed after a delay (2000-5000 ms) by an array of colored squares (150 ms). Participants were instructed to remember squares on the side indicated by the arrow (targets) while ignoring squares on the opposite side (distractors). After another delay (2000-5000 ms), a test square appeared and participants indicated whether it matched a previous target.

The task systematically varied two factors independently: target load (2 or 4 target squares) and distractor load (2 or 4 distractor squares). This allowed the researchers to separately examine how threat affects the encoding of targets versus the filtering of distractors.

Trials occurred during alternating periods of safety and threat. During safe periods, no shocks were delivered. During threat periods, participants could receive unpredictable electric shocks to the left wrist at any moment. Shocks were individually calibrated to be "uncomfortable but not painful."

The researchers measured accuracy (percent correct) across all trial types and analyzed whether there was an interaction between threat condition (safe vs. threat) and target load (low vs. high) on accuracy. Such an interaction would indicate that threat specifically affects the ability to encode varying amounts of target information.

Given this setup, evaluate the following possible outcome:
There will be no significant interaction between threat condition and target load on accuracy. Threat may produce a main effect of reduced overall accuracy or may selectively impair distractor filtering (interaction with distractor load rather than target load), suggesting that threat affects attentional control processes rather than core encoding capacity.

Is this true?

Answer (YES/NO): NO